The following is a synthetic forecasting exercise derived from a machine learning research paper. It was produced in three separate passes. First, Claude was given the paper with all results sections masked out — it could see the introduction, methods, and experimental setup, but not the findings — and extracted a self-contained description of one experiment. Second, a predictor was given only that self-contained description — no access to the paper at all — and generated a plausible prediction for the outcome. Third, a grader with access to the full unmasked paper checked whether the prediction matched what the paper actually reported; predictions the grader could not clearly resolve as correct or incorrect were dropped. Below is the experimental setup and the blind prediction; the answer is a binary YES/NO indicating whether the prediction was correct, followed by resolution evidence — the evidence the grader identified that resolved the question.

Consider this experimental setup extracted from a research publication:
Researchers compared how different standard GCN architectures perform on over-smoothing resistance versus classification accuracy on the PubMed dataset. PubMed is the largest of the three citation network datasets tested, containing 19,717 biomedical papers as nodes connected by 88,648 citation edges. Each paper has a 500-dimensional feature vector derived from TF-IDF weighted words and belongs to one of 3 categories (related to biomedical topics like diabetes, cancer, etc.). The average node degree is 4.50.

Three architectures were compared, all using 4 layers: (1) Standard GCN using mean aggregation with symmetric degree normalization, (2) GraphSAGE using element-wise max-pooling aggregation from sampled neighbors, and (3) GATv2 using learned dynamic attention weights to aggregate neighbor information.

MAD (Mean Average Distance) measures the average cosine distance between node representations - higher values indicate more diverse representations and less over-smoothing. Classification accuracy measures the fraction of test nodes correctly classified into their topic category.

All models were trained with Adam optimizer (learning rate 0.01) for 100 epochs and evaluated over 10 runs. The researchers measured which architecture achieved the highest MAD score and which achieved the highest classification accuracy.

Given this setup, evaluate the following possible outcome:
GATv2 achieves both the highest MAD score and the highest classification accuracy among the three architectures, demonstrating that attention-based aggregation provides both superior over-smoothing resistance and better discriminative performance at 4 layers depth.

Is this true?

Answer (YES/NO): NO